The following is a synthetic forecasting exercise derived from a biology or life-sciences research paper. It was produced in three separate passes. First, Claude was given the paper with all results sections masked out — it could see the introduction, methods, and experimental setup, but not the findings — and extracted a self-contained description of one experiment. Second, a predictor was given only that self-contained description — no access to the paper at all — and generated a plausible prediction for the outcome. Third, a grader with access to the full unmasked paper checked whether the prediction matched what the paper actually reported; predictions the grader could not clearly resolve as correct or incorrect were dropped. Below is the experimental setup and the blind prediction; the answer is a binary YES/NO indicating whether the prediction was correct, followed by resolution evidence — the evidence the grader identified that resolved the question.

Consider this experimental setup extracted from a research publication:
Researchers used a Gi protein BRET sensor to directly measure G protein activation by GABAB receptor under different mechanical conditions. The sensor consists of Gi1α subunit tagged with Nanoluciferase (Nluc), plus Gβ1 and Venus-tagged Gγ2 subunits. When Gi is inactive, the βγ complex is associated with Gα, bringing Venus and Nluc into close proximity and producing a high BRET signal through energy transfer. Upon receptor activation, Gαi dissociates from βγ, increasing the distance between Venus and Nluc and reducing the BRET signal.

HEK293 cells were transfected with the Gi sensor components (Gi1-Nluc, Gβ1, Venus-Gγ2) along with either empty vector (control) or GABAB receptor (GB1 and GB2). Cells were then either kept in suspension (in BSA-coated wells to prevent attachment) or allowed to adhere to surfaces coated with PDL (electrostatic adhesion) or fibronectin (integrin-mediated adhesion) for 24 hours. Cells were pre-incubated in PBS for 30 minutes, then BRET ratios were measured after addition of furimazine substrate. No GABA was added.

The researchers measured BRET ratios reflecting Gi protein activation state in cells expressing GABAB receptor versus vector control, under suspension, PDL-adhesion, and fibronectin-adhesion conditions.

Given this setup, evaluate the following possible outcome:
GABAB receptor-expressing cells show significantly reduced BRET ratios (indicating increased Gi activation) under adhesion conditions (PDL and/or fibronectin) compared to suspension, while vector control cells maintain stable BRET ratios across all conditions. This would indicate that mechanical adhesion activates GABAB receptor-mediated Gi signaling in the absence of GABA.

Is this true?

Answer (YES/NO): YES